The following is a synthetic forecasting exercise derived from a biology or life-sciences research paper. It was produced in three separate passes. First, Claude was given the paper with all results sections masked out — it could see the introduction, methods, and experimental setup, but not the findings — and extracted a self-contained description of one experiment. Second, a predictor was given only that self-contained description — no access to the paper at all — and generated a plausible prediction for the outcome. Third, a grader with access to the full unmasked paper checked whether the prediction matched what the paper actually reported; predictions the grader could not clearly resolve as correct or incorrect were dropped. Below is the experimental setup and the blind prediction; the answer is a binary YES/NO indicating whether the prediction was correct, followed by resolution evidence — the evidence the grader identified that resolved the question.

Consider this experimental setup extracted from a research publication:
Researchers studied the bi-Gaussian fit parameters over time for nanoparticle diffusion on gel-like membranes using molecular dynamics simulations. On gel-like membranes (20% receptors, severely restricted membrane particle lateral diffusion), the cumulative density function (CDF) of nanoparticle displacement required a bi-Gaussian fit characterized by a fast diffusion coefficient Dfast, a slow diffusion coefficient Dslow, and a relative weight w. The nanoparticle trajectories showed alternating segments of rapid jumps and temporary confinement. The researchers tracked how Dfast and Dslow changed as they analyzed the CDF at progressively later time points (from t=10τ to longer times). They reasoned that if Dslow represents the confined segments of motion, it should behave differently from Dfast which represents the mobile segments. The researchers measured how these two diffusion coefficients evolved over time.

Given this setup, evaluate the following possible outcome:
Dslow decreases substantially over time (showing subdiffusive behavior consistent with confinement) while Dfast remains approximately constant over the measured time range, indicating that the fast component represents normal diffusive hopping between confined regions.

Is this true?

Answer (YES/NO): NO